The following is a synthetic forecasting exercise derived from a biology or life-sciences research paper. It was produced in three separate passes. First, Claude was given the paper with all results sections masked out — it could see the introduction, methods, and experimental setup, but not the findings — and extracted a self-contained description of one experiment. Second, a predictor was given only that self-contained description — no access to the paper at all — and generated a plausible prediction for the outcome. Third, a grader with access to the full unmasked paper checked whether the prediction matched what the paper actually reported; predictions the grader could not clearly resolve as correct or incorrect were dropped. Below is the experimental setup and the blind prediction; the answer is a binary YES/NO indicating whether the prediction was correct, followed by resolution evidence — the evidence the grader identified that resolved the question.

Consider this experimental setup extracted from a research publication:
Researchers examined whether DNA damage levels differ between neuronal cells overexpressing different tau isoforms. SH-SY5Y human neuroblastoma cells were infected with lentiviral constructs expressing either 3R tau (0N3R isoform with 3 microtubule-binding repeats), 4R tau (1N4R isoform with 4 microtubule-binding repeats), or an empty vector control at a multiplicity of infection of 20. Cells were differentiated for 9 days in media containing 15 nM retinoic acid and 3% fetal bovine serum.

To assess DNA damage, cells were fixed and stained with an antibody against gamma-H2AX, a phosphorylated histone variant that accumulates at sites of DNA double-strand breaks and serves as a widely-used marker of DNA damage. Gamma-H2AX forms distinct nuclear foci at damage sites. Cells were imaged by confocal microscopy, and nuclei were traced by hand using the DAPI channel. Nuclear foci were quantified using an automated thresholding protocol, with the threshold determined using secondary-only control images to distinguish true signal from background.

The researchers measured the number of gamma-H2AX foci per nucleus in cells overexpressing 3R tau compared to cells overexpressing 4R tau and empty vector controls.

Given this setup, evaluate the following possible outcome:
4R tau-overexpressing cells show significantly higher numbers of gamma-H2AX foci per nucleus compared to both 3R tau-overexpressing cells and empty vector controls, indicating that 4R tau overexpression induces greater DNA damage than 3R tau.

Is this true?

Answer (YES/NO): NO